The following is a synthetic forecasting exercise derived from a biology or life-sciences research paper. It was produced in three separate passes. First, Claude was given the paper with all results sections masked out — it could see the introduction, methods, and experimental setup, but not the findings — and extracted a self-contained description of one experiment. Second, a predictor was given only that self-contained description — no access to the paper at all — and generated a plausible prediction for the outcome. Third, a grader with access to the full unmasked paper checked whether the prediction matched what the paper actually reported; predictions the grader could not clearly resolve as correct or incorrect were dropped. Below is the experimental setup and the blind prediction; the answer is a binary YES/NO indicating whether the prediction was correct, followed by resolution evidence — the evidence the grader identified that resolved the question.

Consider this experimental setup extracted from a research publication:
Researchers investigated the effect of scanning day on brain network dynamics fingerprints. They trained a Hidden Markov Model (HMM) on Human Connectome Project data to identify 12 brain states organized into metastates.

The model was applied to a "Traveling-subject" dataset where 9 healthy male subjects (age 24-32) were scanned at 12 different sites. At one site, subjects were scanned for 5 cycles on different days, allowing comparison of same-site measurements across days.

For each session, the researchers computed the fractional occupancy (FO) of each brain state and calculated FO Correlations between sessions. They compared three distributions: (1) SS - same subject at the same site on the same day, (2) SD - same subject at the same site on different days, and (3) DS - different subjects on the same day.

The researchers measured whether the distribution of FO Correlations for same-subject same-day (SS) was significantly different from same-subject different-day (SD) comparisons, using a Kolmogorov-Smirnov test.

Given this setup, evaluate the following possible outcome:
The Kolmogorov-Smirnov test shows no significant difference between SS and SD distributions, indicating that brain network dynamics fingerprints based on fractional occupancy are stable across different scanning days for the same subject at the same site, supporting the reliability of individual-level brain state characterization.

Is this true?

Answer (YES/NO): NO